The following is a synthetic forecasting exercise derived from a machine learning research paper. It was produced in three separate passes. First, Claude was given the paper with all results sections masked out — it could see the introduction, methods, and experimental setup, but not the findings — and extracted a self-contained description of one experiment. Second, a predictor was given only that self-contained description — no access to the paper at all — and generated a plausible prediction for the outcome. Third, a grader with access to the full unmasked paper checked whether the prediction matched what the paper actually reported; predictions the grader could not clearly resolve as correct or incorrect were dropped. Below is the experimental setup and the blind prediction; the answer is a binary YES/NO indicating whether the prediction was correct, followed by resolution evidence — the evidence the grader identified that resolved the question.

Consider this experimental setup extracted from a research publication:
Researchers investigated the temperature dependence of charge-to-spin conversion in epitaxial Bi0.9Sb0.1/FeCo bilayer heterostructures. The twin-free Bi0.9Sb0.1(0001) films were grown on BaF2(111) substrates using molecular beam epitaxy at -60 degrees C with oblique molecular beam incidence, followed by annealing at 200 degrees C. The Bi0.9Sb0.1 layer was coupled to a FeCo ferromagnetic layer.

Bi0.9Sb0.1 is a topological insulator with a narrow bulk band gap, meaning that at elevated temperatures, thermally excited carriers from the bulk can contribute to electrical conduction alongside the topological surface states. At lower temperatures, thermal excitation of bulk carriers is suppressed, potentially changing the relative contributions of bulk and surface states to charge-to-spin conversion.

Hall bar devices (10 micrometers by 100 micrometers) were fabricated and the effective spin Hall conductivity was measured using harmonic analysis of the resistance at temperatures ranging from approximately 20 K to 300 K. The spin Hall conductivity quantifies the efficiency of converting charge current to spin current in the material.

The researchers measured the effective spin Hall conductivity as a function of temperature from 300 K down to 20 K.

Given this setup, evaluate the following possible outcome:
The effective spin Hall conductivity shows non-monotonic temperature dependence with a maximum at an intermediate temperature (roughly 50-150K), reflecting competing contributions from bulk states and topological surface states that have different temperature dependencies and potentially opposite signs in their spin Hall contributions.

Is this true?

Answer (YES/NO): NO